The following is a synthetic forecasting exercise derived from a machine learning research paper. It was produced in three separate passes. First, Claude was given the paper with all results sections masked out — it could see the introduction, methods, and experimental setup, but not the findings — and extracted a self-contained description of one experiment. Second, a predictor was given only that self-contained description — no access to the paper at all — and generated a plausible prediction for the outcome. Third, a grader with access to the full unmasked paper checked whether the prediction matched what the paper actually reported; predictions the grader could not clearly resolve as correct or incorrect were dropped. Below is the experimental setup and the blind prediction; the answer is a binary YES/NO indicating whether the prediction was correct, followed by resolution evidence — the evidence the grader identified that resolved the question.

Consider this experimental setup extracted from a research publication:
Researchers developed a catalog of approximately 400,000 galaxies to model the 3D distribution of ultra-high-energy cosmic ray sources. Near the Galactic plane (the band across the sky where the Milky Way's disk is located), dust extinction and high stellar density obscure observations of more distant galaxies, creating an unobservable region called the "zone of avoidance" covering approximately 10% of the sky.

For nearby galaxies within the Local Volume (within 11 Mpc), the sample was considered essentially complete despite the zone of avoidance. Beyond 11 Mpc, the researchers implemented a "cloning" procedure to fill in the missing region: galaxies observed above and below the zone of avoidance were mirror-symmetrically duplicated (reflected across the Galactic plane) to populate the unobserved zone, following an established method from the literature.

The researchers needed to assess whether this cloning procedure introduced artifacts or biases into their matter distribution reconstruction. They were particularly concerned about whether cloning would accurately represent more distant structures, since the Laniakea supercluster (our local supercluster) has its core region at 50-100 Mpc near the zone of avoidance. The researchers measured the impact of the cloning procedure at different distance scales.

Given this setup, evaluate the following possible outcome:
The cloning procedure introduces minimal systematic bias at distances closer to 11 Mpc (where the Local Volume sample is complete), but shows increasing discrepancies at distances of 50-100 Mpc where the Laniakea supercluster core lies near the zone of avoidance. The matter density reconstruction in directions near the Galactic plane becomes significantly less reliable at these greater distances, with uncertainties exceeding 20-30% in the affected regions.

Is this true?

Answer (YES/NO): NO